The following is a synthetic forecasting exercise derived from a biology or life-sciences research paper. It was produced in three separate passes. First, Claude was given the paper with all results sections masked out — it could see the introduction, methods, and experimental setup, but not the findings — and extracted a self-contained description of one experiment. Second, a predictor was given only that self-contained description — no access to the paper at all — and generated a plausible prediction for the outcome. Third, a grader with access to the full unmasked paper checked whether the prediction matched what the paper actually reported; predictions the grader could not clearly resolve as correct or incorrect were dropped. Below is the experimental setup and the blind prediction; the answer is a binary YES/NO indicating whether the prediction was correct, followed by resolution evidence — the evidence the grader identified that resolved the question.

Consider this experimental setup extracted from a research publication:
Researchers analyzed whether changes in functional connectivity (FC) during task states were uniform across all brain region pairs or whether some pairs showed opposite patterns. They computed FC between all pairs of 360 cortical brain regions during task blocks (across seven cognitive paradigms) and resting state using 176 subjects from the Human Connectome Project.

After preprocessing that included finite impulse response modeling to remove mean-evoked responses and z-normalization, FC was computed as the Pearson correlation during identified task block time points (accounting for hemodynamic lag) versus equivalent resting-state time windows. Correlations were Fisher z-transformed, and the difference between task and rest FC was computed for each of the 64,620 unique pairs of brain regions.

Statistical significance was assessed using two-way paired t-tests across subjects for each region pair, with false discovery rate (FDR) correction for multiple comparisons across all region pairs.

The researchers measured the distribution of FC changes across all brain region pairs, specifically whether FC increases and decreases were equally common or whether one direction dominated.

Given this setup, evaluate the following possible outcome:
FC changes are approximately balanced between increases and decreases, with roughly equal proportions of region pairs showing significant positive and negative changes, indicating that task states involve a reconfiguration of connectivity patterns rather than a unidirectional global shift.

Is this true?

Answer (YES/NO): NO